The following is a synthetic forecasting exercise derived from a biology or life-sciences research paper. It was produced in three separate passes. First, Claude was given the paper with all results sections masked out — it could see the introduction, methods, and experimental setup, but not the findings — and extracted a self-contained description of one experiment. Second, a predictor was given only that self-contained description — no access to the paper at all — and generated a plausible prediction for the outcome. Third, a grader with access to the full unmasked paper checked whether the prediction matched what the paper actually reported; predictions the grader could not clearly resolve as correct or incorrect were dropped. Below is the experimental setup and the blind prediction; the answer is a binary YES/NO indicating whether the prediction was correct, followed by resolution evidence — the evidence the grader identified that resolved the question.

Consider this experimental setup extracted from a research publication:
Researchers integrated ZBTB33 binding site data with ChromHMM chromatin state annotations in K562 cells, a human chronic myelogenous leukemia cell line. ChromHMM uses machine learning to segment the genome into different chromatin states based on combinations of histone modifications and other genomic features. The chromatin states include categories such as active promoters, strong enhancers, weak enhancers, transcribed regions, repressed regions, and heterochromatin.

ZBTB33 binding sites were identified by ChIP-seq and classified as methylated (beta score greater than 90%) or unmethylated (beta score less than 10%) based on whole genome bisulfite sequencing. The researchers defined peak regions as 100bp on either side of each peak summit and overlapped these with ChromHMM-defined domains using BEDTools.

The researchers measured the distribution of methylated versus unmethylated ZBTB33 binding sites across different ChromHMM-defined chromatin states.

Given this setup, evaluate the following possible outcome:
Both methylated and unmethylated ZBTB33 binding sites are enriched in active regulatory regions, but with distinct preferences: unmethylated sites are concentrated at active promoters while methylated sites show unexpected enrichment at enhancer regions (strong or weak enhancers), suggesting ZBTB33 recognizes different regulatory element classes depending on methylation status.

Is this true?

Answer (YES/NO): NO